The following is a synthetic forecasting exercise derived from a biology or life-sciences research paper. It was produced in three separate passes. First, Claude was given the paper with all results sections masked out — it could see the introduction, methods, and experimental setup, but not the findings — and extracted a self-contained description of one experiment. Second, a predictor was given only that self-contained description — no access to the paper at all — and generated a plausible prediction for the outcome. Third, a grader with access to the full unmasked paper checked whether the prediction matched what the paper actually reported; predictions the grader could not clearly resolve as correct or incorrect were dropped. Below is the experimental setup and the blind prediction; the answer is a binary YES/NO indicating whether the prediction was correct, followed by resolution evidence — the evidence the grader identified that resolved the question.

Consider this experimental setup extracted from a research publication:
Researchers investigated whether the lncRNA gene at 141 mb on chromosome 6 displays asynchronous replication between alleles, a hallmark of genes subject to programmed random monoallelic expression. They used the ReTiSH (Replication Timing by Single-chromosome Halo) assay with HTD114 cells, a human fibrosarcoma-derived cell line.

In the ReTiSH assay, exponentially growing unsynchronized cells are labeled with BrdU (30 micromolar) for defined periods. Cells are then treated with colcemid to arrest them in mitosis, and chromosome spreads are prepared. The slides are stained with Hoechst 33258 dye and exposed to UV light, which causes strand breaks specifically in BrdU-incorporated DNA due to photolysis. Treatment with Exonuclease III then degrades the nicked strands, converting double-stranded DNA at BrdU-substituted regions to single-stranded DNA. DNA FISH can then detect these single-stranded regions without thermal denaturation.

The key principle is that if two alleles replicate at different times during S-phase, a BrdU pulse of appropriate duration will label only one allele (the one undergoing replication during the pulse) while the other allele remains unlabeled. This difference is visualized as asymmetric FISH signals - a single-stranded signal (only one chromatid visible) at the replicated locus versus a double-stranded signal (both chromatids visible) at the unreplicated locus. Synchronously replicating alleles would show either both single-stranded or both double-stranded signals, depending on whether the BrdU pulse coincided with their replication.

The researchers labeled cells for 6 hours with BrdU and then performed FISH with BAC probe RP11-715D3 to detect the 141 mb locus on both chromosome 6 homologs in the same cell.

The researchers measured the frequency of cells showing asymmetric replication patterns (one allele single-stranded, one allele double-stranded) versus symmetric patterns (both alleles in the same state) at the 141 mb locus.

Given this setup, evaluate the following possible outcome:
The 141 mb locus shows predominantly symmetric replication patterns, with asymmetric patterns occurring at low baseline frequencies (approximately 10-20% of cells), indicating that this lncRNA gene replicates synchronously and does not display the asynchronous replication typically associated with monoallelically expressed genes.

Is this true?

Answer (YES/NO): NO